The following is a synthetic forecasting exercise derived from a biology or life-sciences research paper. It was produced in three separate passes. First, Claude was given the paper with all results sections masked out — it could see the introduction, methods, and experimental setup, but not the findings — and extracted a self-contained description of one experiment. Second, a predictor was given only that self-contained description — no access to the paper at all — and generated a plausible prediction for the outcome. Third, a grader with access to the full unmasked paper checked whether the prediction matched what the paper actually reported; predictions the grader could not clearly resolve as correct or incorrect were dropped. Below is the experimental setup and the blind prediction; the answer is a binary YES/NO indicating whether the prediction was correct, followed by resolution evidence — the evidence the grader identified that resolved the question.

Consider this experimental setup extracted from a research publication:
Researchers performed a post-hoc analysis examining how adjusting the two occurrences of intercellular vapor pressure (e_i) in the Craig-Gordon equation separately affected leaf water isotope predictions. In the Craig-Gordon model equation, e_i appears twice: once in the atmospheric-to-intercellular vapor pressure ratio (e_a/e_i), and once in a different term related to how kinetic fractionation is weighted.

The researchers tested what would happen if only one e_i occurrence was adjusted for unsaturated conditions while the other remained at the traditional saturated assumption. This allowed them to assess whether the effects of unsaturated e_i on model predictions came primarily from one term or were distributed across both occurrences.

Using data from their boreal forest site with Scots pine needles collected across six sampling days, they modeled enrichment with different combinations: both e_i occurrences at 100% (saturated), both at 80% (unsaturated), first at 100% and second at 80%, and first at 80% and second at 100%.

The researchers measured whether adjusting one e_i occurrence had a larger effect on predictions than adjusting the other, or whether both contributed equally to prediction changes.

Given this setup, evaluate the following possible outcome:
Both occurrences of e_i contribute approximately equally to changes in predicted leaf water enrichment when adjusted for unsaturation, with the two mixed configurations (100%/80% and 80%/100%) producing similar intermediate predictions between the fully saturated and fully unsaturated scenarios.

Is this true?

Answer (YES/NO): NO